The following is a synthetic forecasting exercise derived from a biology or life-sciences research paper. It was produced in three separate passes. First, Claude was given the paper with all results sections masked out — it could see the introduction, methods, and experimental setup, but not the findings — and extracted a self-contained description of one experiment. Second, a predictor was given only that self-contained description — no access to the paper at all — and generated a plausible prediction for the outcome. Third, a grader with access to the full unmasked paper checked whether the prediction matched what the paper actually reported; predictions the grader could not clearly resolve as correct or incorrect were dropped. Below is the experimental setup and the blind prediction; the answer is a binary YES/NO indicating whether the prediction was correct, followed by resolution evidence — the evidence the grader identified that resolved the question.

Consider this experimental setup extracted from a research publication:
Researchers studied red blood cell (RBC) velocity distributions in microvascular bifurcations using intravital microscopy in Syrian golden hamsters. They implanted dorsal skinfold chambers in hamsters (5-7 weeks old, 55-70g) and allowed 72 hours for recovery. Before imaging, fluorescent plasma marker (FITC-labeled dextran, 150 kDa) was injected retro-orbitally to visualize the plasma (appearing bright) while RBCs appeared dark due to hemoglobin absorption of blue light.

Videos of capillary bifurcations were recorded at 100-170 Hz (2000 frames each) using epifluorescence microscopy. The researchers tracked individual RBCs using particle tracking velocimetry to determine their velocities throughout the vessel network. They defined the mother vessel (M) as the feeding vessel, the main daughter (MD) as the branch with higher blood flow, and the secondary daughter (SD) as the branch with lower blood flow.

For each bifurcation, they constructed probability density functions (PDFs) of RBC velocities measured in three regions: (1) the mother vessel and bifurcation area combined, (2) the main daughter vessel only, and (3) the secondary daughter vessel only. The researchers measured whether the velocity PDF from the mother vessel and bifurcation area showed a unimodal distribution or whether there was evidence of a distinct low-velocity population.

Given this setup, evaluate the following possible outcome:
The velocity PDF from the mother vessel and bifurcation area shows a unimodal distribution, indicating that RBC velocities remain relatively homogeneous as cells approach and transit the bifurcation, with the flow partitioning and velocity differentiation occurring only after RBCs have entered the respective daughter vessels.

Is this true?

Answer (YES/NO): NO